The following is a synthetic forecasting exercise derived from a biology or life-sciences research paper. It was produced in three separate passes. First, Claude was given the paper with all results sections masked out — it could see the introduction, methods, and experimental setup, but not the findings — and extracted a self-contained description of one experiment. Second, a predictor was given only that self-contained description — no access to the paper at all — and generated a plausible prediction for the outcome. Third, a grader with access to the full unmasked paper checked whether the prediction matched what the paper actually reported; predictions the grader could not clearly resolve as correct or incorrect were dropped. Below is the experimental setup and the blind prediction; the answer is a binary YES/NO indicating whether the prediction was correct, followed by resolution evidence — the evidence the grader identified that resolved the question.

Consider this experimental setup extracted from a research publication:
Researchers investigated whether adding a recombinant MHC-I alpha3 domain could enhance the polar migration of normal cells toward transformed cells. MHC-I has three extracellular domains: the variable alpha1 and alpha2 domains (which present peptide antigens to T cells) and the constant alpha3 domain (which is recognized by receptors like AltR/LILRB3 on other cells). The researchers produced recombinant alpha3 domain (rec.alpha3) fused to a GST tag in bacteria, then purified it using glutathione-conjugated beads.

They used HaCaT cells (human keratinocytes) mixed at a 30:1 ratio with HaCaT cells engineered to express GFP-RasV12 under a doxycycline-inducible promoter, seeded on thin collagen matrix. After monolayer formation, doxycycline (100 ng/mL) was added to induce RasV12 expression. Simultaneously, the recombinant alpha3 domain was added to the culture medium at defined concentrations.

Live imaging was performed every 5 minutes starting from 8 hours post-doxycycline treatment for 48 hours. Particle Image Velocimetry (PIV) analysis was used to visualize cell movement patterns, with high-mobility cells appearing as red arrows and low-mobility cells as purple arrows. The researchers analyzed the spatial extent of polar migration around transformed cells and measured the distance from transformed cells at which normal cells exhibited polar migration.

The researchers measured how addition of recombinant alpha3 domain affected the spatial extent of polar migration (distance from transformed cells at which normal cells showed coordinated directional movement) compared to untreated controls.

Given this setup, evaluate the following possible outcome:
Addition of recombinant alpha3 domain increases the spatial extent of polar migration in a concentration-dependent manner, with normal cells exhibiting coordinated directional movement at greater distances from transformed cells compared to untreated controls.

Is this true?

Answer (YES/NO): NO